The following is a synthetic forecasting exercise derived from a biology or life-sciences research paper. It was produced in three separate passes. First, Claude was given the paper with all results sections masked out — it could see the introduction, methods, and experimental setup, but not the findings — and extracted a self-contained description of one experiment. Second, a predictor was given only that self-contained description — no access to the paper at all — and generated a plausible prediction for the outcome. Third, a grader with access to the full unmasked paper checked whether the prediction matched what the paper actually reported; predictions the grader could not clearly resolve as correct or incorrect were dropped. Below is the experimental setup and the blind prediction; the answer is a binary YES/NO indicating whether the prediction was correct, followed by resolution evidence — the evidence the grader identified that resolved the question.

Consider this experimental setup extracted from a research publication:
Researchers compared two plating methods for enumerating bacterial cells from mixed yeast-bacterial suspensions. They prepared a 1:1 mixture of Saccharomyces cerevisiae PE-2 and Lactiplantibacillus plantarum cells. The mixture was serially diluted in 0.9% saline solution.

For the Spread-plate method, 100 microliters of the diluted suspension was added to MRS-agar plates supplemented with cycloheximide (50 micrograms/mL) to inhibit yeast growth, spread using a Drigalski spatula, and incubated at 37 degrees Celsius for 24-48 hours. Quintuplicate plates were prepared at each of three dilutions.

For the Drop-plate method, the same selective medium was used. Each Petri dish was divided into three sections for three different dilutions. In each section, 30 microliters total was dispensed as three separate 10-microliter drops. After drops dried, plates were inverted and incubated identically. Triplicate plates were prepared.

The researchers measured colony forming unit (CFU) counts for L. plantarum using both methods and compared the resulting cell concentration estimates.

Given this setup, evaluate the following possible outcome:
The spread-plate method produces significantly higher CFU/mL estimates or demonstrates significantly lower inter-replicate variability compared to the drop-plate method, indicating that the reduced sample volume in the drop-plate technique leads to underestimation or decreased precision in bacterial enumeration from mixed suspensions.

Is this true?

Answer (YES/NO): NO